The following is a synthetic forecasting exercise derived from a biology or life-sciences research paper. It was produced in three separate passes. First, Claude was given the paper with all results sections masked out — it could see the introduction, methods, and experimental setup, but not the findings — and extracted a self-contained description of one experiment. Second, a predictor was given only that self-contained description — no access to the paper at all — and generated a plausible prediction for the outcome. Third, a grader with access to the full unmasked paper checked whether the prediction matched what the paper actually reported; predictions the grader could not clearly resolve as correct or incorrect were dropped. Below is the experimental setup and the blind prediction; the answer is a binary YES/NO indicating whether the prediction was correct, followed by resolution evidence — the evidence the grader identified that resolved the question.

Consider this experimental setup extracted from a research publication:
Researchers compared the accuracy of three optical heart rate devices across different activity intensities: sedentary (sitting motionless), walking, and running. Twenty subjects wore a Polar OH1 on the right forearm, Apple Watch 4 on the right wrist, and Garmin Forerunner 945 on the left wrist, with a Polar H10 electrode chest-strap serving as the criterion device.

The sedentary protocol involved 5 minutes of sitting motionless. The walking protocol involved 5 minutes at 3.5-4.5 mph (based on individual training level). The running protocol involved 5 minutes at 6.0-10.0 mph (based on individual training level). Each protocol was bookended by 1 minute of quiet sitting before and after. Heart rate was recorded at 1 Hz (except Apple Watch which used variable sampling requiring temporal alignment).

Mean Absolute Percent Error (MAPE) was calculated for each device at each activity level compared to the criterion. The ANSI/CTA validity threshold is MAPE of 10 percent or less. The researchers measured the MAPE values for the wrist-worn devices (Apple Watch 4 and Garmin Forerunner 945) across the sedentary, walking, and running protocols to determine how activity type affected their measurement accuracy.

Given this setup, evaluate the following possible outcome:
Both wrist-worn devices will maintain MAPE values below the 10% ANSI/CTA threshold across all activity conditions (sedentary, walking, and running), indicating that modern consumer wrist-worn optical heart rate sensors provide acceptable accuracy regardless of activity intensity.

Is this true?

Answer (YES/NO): YES